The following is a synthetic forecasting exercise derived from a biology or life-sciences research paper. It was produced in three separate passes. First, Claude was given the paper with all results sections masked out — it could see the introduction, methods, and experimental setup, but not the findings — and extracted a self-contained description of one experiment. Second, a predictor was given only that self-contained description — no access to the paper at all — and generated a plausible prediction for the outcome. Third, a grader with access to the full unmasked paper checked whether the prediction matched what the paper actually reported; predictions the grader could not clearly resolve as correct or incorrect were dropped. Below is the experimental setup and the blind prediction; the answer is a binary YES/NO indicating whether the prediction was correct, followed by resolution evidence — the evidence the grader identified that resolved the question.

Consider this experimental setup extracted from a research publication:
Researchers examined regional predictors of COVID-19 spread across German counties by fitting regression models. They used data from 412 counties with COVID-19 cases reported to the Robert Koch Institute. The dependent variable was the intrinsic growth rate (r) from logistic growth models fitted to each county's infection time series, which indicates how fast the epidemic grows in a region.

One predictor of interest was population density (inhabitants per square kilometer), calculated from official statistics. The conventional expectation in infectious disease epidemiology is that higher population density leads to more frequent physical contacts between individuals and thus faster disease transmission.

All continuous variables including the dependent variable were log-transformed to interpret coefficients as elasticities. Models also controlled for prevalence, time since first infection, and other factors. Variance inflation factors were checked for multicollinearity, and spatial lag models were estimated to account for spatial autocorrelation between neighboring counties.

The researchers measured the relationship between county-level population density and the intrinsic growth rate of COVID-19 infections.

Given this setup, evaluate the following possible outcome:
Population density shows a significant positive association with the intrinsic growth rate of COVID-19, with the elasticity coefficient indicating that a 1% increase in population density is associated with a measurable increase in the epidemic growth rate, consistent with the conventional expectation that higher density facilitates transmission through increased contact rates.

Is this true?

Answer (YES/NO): NO